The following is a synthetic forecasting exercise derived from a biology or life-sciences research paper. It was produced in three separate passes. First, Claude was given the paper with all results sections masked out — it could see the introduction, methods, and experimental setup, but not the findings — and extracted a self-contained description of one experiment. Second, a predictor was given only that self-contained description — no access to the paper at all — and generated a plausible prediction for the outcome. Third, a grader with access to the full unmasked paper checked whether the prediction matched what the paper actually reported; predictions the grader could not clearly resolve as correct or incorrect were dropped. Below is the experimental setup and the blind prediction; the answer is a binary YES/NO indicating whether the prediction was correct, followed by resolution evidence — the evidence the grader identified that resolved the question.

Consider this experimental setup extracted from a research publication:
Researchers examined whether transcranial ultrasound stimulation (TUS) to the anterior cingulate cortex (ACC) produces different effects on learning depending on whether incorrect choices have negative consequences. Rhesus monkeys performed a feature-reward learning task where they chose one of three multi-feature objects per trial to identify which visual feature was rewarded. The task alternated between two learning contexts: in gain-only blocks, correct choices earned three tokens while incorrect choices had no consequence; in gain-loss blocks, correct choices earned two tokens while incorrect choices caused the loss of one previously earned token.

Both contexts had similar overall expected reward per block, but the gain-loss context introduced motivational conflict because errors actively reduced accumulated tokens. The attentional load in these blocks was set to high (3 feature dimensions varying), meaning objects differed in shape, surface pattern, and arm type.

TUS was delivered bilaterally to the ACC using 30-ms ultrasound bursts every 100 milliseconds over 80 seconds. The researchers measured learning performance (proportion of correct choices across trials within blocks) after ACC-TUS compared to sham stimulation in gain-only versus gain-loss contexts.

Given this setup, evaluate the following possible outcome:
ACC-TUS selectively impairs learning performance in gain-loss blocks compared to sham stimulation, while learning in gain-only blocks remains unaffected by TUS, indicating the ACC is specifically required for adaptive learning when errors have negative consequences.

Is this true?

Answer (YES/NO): YES